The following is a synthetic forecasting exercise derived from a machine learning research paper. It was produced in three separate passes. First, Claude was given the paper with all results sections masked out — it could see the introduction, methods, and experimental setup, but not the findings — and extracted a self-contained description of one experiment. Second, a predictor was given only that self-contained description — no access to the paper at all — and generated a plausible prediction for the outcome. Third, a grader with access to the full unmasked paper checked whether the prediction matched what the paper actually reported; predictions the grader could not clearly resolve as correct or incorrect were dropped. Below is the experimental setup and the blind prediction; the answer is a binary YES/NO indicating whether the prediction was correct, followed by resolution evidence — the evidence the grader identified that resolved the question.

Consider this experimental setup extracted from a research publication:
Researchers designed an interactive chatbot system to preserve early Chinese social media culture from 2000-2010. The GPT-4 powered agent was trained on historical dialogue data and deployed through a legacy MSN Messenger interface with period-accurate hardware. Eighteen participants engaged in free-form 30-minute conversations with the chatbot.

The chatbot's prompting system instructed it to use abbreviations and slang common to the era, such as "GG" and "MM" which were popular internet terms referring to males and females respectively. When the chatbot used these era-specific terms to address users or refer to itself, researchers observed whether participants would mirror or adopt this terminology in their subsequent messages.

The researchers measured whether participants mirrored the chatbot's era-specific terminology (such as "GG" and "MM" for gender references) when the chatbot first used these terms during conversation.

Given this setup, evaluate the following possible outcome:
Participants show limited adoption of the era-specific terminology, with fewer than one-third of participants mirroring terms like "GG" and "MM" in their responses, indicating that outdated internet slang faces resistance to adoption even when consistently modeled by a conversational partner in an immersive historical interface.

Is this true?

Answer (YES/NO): NO